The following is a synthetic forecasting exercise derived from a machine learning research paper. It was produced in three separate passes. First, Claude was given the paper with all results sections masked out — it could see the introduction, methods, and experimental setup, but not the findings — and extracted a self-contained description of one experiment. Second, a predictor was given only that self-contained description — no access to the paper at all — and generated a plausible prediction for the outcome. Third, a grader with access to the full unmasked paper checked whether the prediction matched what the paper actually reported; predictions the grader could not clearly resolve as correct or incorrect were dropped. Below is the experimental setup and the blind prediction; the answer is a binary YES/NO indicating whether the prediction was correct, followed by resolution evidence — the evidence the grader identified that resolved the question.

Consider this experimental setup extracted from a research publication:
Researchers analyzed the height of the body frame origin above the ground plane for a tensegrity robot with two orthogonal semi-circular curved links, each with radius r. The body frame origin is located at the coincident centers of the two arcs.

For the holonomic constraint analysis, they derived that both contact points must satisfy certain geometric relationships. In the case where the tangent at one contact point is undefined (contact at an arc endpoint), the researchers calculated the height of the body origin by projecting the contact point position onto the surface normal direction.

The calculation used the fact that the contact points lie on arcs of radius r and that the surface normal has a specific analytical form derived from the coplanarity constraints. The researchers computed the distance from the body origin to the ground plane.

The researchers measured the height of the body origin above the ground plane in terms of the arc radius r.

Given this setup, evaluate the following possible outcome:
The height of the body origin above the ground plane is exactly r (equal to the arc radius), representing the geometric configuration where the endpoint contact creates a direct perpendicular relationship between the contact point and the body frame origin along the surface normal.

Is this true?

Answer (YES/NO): NO